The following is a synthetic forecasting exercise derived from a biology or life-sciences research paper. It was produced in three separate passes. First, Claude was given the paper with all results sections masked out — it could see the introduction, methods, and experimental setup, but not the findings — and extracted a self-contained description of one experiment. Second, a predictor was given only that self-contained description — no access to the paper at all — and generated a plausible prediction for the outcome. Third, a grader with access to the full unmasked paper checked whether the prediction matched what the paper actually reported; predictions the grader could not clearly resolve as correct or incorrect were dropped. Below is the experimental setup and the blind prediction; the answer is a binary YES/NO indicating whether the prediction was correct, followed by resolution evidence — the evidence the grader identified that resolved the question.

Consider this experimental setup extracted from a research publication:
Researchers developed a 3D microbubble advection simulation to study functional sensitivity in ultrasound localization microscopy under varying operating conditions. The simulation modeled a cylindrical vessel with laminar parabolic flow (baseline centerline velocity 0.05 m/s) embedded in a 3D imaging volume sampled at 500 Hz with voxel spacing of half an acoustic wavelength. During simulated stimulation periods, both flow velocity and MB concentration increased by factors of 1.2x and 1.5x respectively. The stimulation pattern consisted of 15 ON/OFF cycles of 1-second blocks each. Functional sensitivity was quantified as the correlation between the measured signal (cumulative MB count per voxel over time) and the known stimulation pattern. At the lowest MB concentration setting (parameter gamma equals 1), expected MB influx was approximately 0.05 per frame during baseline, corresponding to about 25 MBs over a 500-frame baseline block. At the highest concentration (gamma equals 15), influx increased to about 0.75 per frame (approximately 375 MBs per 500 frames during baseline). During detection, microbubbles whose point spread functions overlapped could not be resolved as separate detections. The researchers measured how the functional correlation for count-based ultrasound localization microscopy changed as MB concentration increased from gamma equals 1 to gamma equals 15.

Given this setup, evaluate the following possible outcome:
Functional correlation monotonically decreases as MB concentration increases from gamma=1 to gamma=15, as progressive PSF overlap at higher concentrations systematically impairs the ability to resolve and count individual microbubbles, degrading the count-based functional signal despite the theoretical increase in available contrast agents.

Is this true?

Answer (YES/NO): NO